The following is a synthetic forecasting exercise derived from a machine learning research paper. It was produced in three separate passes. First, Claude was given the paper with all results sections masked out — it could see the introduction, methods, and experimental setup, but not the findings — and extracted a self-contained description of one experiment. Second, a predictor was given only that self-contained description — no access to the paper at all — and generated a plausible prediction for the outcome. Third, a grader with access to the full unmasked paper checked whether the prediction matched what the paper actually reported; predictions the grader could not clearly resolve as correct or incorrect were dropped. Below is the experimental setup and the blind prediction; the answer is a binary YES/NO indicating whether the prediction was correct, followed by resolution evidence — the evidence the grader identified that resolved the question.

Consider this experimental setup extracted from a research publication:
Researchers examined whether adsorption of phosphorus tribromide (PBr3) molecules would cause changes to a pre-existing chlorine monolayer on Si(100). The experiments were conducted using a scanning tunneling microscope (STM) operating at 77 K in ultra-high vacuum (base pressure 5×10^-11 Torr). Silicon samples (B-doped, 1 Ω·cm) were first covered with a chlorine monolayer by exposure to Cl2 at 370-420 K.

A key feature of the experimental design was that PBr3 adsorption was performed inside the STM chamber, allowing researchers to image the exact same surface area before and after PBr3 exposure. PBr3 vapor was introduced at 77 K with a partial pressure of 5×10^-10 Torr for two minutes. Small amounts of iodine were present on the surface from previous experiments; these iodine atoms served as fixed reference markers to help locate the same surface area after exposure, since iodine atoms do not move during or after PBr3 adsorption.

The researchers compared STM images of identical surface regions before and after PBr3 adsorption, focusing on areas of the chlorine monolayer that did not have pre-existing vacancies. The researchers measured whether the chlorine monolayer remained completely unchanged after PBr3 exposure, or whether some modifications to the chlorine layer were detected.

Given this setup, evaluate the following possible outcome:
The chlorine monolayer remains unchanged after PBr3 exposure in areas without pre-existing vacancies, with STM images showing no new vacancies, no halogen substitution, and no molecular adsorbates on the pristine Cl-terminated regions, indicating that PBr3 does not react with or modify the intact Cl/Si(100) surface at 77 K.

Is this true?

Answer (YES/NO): NO